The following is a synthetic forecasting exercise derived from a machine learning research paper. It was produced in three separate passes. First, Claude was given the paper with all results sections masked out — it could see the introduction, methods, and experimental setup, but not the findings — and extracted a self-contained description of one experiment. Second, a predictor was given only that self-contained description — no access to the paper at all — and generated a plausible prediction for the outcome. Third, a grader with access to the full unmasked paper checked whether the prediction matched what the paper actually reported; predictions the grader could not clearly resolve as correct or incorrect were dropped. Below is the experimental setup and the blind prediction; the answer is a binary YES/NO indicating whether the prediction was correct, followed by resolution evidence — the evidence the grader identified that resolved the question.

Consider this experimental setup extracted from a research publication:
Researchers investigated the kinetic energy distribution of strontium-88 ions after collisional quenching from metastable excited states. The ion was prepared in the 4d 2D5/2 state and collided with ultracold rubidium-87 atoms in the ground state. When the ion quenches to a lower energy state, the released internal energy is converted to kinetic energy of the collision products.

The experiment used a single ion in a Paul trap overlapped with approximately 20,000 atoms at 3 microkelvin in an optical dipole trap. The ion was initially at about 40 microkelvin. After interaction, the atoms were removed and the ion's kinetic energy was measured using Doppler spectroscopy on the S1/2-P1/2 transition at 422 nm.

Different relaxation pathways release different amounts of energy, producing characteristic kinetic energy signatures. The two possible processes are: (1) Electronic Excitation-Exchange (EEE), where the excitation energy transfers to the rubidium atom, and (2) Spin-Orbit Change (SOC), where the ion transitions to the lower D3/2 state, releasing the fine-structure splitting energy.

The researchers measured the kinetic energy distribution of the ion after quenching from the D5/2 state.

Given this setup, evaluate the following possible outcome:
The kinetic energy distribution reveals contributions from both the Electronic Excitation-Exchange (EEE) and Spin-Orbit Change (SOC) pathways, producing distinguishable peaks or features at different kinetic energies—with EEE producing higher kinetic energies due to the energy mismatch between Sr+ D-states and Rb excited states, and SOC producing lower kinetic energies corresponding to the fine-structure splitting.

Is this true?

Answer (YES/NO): YES